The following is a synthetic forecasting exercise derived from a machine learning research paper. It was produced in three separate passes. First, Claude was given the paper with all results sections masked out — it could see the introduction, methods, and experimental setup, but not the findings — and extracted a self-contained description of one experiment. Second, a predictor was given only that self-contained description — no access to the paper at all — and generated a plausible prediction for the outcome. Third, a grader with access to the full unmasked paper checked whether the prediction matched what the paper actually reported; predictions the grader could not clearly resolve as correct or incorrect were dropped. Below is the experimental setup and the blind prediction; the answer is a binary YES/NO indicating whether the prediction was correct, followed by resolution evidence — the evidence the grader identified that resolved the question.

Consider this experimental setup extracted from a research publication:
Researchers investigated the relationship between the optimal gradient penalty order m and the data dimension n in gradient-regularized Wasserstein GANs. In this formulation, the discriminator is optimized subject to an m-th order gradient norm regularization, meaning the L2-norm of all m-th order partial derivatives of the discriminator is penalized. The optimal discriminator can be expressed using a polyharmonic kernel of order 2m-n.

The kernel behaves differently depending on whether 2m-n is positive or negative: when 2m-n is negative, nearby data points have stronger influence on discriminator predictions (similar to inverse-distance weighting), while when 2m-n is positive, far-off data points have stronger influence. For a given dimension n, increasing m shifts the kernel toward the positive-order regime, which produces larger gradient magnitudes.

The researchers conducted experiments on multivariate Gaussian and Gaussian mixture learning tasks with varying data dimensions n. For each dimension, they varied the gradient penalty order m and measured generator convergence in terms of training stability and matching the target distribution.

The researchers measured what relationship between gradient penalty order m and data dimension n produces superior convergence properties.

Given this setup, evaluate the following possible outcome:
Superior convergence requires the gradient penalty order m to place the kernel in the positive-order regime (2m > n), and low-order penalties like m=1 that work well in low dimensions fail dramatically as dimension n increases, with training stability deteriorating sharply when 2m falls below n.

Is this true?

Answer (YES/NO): NO